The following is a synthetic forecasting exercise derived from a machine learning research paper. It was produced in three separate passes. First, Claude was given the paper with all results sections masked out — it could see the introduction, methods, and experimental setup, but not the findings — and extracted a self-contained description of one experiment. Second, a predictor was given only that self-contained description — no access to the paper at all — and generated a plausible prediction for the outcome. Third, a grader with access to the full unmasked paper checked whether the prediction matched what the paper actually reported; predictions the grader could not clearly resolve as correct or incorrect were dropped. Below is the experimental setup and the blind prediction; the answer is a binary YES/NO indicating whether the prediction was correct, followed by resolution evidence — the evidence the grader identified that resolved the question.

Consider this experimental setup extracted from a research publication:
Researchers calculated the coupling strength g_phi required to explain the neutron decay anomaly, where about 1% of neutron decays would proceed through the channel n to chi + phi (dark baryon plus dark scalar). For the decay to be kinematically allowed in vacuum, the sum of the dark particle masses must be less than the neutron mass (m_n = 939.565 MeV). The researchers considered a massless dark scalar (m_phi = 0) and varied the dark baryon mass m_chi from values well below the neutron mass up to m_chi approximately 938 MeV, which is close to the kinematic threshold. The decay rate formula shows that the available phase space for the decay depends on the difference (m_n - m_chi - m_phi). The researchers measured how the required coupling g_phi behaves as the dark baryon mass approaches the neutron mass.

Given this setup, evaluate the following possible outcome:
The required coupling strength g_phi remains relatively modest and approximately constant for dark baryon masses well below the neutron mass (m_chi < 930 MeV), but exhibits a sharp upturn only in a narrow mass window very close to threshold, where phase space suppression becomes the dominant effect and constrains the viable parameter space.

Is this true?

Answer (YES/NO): YES